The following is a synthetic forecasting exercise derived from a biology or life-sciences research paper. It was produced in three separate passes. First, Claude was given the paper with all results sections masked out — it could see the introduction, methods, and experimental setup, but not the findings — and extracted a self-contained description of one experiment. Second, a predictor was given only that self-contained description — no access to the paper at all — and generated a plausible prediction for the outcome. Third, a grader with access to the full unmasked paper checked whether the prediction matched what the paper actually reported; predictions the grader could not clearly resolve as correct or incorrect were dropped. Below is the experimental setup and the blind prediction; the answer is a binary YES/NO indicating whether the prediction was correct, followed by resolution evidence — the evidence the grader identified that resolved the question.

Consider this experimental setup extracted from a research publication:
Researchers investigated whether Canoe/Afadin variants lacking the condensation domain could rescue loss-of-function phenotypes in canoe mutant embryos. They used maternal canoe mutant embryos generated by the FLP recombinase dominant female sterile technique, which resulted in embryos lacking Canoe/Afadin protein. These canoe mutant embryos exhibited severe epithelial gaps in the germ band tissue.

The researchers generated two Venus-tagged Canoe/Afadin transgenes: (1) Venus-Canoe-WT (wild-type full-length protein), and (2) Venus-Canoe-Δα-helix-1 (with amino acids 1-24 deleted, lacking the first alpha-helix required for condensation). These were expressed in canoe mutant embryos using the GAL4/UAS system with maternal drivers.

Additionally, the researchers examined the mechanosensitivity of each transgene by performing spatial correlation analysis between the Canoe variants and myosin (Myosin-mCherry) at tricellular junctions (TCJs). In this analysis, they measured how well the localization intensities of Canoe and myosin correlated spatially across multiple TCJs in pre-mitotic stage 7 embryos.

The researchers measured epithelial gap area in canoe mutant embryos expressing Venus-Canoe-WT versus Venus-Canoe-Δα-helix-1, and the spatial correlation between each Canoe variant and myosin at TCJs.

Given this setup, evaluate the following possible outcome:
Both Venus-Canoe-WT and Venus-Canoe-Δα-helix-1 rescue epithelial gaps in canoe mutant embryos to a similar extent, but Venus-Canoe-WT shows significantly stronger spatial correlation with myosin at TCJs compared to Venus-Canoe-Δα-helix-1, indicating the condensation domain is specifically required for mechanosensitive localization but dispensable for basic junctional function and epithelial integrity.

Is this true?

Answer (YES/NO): NO